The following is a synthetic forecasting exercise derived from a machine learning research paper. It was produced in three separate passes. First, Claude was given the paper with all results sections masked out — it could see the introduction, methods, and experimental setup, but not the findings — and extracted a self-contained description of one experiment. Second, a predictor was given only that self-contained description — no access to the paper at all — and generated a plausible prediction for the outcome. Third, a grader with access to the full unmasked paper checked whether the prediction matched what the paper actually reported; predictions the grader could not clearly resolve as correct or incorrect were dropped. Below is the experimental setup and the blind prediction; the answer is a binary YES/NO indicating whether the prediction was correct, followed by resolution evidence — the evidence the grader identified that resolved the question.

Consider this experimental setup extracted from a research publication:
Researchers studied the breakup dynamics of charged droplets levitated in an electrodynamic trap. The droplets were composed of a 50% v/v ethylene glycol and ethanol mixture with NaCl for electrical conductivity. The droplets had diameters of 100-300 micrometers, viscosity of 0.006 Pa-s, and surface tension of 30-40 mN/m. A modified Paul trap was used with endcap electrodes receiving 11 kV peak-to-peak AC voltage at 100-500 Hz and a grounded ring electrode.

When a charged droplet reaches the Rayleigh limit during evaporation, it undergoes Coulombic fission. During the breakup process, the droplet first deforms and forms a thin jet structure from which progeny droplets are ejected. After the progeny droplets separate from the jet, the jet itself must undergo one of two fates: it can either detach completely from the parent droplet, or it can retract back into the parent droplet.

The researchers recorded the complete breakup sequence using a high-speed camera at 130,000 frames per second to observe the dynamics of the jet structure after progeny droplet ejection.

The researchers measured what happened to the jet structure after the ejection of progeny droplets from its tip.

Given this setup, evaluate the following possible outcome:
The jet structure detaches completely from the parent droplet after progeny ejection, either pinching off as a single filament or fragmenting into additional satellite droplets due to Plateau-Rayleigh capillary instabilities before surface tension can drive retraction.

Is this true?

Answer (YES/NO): NO